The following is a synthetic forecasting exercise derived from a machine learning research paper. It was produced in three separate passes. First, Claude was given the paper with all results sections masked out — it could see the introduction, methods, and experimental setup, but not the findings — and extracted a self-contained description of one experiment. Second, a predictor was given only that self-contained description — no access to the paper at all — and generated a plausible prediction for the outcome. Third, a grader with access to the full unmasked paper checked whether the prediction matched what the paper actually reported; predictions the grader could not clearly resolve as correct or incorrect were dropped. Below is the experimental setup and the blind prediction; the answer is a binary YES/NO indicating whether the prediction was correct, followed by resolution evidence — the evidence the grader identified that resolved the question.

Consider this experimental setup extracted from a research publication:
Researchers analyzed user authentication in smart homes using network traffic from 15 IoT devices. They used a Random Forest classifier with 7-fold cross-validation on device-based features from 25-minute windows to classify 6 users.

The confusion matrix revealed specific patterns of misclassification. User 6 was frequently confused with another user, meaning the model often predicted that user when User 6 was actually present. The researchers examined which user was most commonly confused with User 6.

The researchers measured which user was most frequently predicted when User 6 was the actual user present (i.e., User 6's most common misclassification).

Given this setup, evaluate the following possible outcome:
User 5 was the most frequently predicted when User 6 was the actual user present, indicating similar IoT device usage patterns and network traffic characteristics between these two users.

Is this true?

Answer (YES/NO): NO